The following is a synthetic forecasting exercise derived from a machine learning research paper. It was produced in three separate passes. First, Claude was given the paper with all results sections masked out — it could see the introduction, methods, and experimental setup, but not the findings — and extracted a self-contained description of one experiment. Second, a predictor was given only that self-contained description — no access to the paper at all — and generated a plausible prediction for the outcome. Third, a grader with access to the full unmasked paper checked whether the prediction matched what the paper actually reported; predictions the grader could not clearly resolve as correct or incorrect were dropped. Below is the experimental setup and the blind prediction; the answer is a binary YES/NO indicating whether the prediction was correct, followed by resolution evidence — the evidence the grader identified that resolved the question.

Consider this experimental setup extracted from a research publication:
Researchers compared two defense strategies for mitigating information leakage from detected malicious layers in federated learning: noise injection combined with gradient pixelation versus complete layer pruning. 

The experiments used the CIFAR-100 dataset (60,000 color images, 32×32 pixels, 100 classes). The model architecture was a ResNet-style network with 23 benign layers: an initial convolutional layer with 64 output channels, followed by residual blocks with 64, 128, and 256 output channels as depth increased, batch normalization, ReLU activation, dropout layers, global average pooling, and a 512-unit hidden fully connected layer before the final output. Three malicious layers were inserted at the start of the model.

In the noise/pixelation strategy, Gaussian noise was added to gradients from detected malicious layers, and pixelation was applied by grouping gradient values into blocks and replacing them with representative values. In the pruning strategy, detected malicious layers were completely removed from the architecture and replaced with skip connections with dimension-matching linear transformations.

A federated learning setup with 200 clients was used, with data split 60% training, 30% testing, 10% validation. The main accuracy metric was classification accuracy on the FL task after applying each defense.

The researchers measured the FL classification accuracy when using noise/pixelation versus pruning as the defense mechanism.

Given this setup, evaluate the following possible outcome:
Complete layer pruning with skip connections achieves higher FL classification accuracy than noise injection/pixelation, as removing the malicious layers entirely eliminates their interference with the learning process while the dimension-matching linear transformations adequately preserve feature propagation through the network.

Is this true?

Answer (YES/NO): NO